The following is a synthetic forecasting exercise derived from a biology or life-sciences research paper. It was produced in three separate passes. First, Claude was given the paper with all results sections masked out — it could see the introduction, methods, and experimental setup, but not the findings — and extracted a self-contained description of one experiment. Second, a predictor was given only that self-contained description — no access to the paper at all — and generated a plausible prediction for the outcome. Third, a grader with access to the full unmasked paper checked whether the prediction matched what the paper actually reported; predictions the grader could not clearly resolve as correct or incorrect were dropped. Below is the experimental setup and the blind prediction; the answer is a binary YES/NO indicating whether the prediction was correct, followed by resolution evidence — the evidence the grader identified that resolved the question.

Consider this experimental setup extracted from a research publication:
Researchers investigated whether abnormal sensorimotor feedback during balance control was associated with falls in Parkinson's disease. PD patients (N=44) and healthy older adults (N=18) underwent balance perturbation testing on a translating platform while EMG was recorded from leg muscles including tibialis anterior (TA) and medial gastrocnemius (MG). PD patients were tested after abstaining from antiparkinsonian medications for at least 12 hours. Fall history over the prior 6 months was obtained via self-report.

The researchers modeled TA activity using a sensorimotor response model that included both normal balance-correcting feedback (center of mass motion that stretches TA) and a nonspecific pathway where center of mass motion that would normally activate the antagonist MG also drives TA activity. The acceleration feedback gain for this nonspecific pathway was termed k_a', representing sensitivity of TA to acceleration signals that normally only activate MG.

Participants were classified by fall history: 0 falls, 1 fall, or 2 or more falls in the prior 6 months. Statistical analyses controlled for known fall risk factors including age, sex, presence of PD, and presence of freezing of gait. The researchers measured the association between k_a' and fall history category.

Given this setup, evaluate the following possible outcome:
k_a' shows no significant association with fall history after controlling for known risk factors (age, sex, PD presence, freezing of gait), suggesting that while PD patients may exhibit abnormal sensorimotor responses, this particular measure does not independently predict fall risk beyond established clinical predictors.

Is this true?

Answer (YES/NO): NO